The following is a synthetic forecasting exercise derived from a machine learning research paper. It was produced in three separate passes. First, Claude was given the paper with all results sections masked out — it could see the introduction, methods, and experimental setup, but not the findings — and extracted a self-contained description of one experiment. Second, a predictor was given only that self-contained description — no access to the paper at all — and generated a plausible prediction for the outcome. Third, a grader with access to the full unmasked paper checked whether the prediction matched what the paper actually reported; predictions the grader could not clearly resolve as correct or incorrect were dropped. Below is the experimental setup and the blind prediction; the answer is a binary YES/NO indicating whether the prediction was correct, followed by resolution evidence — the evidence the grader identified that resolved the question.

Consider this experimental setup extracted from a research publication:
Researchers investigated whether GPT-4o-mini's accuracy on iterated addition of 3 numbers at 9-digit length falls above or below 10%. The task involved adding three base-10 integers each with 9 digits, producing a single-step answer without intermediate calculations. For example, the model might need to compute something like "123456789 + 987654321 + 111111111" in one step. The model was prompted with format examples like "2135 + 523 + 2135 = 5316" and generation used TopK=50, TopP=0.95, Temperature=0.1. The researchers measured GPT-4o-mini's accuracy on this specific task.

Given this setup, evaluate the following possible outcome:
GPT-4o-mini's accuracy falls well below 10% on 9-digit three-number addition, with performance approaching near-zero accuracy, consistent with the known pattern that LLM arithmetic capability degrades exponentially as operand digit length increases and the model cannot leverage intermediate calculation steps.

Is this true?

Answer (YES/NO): YES